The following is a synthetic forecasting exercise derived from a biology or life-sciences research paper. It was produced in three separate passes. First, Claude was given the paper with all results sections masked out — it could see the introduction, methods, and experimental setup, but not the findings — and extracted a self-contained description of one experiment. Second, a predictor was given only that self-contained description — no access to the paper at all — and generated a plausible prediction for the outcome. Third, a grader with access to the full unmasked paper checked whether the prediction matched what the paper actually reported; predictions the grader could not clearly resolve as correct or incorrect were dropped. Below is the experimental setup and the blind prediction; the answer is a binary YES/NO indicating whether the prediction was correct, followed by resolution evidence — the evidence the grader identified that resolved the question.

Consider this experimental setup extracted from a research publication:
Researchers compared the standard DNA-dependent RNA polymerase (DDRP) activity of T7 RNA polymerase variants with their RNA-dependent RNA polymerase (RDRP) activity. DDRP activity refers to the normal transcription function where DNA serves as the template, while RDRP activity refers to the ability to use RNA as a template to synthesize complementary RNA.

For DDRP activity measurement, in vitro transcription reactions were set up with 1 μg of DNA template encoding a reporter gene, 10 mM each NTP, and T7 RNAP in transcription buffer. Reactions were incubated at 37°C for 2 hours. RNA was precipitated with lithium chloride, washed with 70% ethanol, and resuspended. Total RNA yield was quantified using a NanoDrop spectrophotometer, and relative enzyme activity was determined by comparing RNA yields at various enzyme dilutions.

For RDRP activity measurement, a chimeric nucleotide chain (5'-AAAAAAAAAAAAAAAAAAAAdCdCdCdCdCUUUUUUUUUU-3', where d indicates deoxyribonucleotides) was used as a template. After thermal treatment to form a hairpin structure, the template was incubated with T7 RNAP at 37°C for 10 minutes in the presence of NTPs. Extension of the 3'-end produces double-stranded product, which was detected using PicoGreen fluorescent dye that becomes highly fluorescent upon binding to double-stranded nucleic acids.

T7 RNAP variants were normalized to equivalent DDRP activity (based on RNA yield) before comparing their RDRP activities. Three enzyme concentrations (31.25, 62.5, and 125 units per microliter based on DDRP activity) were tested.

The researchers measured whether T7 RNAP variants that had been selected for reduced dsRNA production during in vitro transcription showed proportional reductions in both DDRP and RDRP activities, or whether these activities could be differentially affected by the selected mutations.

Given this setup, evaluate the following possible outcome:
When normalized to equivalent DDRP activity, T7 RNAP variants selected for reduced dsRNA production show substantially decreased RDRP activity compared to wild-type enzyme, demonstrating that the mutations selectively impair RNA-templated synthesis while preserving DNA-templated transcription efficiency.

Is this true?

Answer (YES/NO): YES